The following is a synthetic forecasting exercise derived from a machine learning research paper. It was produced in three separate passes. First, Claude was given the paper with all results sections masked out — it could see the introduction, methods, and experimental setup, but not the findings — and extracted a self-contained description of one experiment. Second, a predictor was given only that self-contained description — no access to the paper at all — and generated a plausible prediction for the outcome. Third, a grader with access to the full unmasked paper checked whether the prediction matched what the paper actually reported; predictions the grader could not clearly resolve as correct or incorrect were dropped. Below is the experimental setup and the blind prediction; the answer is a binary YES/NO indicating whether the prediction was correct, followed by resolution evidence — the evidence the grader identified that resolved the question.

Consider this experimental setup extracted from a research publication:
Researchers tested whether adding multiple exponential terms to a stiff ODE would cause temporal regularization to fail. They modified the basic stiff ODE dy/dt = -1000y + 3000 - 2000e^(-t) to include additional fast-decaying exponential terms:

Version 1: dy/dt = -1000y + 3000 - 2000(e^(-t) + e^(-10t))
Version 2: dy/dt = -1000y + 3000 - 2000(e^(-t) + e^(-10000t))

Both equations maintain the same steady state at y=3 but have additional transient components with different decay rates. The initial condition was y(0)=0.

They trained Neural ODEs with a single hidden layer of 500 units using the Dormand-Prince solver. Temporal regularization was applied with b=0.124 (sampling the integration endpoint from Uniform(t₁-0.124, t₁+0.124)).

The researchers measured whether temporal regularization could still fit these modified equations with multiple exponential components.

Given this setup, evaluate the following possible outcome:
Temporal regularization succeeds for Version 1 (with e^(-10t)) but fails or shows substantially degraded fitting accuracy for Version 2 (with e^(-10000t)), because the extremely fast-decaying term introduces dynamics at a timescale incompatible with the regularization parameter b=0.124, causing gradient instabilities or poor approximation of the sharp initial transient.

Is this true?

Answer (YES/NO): NO